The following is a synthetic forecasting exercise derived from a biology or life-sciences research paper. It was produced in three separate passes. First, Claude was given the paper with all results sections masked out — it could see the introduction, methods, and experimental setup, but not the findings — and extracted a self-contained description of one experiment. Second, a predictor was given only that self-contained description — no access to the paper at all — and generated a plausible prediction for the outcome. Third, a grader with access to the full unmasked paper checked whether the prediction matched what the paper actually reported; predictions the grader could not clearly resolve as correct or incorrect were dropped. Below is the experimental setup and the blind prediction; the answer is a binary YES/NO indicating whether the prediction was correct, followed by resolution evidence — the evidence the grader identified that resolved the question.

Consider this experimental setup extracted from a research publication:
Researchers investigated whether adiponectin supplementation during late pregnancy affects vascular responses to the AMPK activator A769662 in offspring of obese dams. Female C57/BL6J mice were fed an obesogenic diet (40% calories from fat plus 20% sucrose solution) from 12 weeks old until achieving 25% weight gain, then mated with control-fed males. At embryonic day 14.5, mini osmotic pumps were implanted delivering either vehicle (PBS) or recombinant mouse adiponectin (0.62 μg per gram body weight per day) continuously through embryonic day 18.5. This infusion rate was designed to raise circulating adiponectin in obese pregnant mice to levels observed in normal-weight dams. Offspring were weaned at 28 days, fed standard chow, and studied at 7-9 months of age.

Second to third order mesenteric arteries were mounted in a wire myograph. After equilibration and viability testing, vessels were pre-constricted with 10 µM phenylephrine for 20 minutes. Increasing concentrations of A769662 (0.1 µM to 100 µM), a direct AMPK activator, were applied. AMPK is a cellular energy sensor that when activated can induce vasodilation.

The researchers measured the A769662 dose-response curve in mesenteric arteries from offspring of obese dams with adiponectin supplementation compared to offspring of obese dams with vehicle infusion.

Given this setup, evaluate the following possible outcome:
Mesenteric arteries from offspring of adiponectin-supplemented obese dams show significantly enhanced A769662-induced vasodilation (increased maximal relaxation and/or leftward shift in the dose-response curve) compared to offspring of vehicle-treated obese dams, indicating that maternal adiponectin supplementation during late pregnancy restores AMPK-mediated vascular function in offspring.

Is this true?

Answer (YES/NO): NO